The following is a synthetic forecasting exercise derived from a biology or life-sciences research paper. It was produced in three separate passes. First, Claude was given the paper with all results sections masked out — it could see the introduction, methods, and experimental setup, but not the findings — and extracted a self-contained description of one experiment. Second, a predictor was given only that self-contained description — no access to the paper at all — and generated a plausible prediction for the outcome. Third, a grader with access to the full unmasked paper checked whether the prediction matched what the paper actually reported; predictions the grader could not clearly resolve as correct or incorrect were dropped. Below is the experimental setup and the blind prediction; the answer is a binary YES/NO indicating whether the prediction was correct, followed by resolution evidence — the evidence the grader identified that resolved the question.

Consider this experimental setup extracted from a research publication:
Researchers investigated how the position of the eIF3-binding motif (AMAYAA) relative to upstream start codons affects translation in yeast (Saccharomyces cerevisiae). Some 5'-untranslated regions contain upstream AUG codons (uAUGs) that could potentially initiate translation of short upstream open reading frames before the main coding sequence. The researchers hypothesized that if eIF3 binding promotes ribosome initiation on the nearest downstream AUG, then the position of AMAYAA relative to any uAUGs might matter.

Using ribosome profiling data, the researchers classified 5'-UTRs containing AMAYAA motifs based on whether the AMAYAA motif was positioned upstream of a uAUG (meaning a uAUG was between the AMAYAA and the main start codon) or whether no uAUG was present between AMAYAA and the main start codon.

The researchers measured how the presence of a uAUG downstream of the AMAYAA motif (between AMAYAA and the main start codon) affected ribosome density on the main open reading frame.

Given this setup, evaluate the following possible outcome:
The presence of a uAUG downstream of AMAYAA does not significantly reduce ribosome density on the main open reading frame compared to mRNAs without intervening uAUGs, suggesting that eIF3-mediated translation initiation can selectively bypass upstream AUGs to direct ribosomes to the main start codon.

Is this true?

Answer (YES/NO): NO